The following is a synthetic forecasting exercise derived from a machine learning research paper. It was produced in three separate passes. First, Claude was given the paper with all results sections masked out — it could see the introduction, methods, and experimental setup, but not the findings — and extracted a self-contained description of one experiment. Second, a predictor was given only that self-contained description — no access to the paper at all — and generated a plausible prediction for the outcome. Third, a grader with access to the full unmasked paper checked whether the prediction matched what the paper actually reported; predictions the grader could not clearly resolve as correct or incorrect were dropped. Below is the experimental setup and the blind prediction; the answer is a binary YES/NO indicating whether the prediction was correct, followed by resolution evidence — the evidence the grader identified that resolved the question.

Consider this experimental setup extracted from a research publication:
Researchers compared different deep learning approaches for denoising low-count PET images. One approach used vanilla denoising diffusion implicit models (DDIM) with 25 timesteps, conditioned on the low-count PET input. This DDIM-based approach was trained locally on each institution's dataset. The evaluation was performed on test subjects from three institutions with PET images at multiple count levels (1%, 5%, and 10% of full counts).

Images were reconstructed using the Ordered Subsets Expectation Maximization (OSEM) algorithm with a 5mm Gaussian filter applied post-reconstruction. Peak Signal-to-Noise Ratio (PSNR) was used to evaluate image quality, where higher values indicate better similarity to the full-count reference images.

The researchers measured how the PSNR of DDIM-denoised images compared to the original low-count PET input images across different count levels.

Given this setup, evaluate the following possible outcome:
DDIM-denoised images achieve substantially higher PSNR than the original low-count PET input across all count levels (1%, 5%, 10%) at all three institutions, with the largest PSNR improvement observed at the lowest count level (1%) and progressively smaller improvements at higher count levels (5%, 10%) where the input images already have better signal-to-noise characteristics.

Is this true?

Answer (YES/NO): NO